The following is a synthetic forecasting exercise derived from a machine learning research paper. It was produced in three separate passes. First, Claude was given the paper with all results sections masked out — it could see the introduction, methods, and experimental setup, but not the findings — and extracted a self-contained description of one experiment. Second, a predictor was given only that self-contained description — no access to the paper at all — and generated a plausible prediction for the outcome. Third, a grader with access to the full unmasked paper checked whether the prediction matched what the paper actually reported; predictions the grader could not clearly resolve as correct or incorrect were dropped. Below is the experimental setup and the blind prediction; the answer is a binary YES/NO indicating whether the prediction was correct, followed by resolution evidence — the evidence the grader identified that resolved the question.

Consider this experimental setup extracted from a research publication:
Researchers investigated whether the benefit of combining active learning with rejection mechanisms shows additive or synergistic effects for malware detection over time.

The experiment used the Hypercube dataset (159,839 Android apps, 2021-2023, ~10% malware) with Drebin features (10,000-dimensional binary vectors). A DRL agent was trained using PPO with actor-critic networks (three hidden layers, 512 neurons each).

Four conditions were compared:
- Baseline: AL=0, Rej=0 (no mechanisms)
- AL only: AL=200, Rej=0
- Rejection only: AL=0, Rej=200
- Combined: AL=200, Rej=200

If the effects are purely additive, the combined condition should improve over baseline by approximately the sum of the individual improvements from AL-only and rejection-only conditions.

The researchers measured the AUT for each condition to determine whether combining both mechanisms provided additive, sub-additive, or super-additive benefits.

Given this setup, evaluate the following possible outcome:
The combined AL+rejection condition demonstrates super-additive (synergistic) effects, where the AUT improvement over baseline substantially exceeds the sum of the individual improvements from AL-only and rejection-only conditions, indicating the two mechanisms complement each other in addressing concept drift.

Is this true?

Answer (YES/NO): NO